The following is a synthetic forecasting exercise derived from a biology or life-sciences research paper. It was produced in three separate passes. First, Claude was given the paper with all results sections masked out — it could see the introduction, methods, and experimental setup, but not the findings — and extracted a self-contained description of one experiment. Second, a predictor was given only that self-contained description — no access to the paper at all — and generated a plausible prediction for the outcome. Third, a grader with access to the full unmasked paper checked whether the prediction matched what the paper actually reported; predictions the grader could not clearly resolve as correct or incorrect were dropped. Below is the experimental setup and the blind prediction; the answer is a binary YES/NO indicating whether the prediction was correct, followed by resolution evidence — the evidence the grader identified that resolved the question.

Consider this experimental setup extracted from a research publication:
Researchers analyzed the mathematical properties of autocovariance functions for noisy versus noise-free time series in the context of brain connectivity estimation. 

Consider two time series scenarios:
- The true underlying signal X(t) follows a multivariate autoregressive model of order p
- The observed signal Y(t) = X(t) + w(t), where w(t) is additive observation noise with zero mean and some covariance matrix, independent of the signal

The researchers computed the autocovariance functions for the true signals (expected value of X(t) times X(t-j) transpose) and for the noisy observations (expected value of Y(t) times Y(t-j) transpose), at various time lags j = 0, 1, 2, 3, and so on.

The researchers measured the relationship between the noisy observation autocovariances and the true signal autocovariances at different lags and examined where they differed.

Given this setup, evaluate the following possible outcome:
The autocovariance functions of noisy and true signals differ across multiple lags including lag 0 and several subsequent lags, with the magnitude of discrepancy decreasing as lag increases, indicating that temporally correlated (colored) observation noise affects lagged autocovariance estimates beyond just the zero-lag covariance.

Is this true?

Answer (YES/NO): NO